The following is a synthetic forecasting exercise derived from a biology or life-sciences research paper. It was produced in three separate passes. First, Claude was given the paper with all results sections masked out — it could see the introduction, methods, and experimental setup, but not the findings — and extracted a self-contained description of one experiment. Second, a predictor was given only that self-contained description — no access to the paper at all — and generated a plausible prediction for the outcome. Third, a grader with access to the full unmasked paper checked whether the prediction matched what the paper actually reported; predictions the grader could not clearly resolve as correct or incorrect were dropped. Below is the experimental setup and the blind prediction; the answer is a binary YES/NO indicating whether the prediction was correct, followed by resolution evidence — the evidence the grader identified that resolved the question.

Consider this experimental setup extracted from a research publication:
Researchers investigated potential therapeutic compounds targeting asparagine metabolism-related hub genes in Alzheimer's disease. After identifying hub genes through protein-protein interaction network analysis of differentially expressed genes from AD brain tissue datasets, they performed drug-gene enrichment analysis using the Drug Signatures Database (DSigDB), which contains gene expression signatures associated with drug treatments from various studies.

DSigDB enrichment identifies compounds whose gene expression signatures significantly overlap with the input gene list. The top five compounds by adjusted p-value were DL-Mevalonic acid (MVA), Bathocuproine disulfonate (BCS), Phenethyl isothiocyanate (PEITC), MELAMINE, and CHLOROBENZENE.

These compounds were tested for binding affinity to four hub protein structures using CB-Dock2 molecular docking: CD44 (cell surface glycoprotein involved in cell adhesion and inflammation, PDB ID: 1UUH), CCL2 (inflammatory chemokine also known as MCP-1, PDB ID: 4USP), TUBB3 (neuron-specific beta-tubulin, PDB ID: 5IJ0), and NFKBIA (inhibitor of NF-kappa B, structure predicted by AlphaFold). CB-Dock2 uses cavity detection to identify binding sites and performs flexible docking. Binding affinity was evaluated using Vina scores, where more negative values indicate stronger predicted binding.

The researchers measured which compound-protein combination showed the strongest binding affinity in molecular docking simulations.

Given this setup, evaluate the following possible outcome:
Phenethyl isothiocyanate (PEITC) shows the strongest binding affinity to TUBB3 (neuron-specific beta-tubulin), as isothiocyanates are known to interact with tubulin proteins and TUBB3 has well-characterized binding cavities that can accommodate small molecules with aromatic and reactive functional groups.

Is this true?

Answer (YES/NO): NO